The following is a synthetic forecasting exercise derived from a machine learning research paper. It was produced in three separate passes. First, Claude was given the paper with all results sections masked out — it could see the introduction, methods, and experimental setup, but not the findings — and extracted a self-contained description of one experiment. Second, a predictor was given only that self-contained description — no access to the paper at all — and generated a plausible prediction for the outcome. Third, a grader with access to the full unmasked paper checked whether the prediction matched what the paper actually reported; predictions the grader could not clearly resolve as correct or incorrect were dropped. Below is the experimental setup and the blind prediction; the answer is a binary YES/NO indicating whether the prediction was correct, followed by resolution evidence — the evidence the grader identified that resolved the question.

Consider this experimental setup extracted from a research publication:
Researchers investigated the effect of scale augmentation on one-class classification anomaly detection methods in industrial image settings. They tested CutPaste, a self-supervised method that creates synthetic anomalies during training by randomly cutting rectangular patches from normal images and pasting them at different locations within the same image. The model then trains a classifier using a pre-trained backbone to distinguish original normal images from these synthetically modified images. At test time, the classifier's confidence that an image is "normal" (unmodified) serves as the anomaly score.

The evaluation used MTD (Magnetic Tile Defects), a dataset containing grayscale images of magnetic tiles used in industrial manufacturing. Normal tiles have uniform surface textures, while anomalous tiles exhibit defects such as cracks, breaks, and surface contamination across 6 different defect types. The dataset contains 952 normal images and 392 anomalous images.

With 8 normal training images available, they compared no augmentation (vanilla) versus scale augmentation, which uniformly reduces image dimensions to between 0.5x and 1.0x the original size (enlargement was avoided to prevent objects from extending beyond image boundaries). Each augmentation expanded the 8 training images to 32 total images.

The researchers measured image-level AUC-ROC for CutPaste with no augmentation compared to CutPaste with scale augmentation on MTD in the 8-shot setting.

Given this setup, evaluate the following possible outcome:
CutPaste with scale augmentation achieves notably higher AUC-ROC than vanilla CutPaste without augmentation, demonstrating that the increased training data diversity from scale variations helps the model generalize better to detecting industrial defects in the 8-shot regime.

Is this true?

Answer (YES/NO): NO